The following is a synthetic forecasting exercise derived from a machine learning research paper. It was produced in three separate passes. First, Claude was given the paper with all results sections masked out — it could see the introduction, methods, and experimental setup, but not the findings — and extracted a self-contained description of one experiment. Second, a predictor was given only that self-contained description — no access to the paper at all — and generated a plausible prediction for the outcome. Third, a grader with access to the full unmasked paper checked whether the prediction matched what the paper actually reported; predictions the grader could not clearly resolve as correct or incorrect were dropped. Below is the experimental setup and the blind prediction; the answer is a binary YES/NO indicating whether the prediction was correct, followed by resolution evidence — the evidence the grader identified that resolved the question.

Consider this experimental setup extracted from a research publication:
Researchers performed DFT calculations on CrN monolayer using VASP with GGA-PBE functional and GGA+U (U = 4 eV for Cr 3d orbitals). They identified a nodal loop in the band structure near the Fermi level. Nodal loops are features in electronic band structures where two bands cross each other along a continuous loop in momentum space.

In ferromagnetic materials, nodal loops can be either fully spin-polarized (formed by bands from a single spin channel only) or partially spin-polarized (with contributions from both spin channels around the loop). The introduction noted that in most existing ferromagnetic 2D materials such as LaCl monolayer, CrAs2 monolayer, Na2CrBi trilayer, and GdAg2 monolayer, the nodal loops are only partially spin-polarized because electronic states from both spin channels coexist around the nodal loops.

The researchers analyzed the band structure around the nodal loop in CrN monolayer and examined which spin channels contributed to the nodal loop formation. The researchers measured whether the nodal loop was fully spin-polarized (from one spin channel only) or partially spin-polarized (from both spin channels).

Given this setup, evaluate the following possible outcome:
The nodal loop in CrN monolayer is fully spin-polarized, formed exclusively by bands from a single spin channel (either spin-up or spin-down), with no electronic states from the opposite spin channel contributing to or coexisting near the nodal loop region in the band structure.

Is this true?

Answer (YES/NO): YES